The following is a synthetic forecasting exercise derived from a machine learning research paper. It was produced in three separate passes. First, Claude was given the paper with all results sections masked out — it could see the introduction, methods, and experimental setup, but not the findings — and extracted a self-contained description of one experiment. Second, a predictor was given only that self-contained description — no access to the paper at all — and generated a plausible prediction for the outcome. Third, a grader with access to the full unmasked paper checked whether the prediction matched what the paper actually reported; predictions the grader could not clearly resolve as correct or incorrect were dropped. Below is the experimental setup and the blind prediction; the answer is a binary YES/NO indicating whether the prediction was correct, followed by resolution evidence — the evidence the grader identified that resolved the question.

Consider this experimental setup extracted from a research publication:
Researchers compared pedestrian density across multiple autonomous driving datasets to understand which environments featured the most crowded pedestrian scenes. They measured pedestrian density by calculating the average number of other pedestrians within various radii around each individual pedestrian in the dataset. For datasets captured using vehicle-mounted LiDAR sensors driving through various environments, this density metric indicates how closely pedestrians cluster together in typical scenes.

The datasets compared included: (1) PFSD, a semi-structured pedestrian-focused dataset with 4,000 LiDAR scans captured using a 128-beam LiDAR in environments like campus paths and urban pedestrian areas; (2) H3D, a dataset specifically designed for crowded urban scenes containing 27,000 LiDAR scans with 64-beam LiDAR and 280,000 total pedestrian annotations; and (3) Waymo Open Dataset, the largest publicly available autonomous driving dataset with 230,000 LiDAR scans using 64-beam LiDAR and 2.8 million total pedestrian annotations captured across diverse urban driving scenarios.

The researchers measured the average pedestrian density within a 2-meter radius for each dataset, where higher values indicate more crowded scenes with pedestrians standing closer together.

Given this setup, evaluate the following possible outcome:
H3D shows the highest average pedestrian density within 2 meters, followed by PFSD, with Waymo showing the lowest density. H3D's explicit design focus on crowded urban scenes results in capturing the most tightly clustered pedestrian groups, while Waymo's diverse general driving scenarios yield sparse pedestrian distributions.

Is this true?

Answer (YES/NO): NO